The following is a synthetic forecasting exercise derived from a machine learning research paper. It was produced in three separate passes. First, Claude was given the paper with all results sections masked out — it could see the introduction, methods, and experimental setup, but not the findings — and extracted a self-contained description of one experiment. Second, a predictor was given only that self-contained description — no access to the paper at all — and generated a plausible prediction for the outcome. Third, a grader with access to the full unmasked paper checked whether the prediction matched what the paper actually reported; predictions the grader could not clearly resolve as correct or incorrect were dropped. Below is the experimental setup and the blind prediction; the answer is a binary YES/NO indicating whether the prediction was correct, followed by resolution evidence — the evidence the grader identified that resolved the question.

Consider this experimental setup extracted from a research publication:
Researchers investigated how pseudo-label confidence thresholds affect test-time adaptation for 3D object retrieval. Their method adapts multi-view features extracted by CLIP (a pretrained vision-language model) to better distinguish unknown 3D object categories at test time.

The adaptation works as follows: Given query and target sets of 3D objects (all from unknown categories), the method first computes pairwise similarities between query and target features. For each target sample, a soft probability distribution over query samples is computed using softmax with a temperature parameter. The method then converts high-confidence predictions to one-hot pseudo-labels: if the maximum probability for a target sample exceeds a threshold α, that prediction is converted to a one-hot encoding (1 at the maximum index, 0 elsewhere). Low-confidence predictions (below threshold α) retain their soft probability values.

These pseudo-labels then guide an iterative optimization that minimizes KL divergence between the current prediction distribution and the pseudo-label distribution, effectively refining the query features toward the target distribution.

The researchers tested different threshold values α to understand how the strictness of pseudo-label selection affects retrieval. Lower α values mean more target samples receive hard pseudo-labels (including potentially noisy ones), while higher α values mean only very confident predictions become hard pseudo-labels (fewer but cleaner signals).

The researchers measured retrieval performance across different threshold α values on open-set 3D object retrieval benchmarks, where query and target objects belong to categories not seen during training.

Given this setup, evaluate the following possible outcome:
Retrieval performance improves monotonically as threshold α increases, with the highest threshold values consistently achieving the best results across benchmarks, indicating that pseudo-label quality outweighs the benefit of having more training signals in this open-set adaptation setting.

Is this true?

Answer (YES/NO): NO